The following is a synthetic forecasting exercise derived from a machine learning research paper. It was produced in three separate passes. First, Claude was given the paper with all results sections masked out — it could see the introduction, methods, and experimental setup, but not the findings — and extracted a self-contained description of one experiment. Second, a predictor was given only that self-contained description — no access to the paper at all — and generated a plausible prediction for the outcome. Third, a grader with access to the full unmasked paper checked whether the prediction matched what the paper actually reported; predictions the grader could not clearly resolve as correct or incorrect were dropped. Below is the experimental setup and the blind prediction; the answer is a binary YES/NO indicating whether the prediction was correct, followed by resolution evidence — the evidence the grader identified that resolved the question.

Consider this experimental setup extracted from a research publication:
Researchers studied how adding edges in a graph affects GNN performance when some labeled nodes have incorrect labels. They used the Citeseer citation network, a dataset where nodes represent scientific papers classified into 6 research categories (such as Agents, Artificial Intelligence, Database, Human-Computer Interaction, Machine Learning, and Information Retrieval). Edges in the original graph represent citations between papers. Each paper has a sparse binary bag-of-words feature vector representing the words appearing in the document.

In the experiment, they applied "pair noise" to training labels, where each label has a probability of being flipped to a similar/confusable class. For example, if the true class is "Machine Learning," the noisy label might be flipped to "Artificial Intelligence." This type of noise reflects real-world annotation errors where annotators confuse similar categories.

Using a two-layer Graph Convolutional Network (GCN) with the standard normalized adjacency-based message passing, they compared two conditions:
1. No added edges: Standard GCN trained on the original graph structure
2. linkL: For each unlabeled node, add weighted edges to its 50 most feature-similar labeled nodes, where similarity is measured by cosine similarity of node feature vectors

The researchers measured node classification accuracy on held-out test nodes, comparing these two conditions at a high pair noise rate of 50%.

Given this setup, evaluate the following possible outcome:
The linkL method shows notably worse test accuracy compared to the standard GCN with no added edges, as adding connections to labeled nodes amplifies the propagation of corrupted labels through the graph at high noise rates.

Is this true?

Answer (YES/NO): NO